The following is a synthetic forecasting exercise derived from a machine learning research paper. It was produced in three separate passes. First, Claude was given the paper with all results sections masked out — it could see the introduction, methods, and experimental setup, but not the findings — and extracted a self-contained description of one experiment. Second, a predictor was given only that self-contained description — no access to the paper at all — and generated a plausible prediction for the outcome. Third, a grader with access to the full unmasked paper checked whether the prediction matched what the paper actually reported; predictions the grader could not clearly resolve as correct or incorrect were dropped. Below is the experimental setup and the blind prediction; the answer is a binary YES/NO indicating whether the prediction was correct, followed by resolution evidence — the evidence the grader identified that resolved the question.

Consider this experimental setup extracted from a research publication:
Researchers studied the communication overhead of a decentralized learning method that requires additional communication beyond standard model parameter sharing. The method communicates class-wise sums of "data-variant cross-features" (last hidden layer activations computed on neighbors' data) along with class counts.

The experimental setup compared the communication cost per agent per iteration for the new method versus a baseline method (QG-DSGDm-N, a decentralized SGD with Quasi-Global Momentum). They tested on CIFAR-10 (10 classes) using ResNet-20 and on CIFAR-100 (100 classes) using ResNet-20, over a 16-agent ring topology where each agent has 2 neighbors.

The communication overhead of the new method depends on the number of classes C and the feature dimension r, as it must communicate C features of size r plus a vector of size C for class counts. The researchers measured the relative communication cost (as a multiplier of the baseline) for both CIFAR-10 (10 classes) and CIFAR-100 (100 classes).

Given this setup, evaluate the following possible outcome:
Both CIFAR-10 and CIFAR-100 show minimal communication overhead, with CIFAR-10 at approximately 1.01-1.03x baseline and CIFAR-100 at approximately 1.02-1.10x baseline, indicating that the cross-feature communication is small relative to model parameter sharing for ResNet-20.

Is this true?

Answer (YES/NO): NO